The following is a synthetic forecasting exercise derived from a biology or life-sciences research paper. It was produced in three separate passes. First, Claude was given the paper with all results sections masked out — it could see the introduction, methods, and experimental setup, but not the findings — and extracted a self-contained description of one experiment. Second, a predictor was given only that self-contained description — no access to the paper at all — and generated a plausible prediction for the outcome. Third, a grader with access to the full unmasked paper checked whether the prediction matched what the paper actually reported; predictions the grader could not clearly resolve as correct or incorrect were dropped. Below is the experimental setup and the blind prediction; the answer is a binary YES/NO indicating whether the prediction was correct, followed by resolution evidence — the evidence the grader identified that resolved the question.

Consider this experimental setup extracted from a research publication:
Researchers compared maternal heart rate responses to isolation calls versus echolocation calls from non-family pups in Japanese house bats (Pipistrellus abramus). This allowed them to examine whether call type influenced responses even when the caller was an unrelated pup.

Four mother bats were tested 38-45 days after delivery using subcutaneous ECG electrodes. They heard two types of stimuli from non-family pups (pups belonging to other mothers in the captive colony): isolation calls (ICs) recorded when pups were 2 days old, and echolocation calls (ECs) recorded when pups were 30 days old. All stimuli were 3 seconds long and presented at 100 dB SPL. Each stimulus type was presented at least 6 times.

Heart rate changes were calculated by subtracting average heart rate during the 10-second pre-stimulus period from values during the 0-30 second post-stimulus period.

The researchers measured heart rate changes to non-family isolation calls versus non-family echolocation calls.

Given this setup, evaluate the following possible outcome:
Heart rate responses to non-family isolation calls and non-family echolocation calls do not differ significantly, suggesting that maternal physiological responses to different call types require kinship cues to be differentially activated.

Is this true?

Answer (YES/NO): NO